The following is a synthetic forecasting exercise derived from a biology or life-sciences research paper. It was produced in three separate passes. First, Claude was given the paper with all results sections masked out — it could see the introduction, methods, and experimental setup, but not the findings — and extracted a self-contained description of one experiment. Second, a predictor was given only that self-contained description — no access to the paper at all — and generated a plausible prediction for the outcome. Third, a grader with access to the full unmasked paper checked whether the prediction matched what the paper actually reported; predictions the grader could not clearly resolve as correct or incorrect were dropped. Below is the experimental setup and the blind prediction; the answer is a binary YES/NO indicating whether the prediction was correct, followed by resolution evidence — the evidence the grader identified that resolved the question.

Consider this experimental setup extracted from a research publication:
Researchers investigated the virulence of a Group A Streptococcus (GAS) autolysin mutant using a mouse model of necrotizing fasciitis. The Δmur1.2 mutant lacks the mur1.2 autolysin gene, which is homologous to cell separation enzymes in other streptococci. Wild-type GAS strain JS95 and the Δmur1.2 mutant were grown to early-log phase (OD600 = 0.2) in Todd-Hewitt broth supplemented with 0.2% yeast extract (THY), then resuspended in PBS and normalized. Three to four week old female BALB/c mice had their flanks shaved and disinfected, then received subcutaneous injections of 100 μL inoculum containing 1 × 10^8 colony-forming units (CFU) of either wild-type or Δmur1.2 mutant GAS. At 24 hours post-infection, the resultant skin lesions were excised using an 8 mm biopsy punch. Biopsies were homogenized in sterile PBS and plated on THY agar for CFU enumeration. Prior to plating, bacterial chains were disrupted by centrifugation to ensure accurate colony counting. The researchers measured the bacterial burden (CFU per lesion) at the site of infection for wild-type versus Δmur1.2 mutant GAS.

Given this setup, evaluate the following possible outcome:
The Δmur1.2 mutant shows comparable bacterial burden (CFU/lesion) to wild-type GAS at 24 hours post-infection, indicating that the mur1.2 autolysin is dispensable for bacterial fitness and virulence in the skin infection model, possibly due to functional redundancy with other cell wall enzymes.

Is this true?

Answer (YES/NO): NO